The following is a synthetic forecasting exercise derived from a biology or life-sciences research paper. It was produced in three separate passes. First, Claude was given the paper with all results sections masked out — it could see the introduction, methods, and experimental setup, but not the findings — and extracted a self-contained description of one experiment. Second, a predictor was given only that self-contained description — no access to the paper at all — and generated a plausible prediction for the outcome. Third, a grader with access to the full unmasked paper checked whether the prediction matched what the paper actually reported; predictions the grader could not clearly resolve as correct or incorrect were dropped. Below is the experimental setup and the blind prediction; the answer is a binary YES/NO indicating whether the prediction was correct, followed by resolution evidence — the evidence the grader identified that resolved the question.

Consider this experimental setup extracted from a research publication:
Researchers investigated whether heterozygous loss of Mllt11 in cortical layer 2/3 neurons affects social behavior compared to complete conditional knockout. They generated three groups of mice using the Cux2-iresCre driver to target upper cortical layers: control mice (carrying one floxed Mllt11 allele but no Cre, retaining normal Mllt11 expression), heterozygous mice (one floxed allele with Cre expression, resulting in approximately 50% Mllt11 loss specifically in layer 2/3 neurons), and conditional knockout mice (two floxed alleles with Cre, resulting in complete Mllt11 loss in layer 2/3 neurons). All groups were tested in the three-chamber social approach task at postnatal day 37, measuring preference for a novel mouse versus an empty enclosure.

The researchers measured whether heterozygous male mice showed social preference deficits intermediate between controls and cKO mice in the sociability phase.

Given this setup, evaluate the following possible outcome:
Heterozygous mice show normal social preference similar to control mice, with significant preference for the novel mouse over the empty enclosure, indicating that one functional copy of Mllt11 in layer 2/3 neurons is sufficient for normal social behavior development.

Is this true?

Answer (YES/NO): NO